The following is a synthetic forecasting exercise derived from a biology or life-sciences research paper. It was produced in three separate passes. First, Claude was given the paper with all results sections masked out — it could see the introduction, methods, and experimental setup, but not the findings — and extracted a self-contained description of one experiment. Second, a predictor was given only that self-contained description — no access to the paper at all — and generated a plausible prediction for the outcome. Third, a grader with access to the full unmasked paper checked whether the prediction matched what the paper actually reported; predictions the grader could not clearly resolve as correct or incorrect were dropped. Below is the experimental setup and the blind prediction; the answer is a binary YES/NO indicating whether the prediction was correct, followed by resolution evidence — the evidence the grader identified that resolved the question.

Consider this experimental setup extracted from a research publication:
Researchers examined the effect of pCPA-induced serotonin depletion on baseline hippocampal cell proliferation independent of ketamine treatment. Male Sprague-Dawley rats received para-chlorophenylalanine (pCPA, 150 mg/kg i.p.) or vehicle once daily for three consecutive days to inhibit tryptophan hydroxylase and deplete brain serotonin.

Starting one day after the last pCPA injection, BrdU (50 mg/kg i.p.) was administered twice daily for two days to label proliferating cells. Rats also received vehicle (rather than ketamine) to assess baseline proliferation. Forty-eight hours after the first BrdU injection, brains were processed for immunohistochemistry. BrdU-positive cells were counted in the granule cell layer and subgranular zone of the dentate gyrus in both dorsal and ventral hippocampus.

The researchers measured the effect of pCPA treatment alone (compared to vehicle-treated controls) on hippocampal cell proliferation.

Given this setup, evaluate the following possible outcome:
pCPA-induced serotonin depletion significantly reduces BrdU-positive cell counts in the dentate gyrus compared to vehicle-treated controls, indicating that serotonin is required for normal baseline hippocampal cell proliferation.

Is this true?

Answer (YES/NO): YES